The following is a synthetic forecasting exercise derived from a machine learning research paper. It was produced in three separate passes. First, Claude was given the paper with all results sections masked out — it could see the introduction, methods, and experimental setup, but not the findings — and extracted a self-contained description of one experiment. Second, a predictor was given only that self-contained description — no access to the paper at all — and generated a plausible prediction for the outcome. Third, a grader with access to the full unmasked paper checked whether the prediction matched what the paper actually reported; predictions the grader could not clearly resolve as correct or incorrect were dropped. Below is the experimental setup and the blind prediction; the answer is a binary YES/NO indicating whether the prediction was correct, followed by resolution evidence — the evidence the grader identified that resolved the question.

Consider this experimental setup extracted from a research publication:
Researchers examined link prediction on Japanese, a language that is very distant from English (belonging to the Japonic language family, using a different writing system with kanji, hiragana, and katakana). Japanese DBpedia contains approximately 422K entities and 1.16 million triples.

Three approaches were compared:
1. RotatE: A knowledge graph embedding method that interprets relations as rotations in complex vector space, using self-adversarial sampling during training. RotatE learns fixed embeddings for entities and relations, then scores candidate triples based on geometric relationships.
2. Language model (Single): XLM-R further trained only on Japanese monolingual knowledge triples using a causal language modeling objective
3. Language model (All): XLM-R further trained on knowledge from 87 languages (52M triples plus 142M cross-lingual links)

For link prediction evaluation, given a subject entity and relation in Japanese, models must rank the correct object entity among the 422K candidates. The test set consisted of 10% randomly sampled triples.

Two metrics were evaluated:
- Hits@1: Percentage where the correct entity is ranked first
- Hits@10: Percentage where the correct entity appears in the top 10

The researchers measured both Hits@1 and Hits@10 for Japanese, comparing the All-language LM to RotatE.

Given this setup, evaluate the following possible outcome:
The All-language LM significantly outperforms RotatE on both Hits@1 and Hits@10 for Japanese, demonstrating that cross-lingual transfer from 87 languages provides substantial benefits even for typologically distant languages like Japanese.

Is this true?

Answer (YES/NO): NO